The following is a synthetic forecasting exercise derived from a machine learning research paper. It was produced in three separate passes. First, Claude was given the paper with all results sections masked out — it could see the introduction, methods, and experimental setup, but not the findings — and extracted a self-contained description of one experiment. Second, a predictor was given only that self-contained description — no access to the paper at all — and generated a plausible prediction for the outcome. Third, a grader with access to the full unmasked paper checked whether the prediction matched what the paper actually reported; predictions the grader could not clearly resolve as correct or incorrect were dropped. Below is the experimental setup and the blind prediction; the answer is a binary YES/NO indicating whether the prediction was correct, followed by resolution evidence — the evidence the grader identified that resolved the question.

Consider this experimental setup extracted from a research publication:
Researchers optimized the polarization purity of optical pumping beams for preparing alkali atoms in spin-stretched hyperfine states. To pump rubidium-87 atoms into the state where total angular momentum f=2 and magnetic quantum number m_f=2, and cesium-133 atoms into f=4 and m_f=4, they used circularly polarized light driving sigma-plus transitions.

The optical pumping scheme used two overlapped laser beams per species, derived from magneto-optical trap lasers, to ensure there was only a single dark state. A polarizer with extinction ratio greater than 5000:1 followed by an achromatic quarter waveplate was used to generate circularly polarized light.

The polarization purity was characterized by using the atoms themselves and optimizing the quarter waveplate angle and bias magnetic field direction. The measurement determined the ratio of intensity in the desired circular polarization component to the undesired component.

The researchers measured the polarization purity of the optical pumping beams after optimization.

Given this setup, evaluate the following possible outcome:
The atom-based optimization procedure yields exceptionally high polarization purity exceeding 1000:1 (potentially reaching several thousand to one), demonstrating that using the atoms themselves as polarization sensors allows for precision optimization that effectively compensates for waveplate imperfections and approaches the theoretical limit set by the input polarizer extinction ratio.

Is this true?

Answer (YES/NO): YES